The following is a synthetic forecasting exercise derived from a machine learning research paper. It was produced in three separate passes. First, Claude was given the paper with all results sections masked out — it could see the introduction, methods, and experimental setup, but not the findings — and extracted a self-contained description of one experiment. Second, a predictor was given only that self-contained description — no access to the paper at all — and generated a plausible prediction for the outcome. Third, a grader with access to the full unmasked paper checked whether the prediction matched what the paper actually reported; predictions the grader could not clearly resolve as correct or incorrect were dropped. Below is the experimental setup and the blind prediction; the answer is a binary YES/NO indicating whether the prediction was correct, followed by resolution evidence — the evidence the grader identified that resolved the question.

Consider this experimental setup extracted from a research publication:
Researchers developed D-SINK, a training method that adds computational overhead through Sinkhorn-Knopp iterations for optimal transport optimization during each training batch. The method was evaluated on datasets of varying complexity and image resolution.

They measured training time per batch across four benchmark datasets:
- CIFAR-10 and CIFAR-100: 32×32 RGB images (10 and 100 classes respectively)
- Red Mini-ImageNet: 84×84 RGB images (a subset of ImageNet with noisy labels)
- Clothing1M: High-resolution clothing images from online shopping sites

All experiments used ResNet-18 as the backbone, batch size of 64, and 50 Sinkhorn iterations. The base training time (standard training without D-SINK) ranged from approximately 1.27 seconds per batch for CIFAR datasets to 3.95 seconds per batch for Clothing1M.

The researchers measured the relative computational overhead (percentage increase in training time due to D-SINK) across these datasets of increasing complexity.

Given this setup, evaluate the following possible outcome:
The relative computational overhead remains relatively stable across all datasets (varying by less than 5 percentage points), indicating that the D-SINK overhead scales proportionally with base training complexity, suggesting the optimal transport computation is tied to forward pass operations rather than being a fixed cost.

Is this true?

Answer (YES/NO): NO